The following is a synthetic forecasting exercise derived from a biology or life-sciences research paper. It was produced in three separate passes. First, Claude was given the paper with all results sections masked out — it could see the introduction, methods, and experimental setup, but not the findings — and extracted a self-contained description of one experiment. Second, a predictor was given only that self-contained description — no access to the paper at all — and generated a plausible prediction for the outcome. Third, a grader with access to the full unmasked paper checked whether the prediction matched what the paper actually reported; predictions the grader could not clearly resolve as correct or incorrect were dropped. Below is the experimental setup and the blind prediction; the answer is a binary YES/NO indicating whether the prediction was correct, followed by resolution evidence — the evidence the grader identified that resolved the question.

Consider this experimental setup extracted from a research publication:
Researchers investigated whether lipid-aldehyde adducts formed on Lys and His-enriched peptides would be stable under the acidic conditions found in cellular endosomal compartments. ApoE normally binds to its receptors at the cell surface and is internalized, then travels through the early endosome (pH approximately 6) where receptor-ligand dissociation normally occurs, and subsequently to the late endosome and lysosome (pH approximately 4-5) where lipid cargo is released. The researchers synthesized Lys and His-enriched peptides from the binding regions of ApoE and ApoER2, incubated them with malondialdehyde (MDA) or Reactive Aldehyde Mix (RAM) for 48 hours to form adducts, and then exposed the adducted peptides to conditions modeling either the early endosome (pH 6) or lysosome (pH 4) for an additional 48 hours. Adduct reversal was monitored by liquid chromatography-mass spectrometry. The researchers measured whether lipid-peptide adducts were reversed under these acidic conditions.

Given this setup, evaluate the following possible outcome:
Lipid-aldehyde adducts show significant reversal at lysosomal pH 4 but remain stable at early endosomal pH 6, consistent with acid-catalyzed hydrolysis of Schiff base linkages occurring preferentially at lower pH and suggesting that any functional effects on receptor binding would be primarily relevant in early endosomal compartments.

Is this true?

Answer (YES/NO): NO